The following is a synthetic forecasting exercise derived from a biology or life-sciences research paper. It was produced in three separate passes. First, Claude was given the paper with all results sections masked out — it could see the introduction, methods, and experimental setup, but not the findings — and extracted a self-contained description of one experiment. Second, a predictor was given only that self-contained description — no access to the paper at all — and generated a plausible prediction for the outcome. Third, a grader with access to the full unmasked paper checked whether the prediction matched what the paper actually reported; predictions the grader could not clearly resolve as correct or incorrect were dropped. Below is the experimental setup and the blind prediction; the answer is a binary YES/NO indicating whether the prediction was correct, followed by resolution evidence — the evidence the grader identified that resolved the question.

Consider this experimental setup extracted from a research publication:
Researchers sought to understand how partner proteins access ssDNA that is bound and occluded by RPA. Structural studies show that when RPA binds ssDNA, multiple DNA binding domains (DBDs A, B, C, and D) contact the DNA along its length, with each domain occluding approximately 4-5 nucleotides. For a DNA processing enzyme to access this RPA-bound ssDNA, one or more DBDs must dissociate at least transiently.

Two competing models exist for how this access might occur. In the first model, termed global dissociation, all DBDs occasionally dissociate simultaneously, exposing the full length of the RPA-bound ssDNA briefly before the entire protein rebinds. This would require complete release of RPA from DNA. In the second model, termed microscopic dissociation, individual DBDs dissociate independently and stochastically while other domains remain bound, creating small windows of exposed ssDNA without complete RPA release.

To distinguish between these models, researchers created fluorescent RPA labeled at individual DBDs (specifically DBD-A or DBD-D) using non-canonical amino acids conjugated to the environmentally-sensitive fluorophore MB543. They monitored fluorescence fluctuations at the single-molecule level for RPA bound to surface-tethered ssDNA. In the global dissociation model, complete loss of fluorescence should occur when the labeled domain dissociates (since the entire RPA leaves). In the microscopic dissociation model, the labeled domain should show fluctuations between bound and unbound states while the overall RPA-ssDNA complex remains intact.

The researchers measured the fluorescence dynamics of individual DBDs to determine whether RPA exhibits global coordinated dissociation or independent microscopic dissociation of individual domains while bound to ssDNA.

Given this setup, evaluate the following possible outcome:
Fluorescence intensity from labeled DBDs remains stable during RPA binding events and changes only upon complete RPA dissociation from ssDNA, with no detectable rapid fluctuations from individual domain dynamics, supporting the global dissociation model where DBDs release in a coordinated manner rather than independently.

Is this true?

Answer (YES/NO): NO